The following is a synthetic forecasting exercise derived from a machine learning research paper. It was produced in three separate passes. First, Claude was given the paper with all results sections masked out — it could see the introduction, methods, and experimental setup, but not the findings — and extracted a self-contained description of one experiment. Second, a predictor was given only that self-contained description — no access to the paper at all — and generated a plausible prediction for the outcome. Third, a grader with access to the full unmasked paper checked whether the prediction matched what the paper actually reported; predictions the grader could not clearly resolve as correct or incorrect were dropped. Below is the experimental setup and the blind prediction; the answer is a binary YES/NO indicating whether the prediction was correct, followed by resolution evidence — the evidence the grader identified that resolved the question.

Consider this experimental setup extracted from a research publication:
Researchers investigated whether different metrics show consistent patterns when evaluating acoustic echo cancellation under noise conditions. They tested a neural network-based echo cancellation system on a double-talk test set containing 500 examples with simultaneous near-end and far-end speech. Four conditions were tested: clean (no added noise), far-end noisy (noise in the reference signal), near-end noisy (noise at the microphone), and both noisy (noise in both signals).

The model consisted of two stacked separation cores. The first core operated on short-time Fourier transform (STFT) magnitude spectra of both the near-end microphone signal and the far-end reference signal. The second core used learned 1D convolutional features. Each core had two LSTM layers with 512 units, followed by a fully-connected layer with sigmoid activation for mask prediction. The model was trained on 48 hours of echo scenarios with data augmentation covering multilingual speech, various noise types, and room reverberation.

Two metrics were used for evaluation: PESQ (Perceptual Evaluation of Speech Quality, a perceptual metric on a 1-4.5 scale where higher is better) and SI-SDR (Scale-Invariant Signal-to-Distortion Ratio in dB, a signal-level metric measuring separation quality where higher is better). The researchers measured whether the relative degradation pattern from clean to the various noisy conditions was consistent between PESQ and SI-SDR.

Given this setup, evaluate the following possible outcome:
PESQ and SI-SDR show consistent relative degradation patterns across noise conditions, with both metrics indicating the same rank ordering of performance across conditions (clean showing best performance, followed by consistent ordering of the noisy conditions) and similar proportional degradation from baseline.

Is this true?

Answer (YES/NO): YES